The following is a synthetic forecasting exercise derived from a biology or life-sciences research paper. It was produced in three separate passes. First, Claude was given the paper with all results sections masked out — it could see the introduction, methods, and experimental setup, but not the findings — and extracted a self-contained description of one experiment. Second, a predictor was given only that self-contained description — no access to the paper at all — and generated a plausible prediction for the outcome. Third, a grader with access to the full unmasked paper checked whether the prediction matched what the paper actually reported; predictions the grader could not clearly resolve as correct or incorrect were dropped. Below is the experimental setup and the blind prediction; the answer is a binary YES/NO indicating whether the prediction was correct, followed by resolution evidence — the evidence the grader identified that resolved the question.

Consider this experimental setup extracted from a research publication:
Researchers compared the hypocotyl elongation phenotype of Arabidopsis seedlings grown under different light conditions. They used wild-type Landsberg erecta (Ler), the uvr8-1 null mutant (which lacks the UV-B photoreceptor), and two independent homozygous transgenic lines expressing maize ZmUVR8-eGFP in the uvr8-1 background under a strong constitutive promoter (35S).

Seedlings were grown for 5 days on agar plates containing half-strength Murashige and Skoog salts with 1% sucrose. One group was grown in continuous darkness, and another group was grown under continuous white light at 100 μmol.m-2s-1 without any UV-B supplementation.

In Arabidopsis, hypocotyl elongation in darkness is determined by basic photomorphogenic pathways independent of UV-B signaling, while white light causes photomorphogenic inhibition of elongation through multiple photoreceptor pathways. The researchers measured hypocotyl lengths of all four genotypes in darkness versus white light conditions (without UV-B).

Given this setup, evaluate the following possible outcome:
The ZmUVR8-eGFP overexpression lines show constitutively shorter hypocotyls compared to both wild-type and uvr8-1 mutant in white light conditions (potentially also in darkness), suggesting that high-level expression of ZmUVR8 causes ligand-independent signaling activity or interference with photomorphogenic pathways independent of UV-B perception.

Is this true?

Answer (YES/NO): NO